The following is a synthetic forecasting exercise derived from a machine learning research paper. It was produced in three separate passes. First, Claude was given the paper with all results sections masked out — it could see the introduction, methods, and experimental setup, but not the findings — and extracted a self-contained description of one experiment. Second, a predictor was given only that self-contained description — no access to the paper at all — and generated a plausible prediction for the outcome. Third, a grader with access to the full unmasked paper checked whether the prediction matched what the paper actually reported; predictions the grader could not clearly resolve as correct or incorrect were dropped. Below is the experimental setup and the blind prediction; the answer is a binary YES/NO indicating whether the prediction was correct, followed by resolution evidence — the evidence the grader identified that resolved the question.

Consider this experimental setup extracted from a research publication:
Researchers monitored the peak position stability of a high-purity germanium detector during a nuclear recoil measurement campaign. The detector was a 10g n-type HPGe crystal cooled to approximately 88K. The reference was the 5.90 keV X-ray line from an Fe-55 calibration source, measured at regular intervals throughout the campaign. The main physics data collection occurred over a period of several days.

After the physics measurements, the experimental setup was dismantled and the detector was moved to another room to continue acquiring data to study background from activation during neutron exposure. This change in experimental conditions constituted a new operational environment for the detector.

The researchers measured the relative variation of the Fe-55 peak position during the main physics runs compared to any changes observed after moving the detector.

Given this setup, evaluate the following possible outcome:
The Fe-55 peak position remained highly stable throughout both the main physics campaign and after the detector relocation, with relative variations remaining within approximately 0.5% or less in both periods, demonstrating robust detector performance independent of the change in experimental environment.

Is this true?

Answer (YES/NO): NO